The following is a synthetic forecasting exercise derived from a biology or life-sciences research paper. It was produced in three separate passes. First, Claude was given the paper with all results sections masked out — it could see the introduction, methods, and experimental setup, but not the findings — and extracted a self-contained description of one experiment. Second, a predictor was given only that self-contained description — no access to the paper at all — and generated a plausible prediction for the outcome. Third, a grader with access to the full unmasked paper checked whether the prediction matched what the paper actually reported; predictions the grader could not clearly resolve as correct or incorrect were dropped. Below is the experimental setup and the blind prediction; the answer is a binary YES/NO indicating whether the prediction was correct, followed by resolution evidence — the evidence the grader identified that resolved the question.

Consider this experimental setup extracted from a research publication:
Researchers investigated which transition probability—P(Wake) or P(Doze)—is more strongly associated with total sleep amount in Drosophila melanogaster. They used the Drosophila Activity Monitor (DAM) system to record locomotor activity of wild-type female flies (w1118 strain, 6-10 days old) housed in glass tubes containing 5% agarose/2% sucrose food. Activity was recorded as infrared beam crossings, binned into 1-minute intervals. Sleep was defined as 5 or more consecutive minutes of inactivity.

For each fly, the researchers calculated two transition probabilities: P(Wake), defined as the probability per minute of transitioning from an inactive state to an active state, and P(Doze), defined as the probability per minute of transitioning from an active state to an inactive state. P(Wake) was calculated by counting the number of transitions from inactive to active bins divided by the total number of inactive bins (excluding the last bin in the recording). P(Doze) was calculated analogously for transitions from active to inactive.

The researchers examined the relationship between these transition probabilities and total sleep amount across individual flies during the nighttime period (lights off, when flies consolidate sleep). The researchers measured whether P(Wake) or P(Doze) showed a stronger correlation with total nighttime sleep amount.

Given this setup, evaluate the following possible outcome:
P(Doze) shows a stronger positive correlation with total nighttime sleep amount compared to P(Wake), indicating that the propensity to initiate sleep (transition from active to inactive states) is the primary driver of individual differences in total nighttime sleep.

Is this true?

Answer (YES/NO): NO